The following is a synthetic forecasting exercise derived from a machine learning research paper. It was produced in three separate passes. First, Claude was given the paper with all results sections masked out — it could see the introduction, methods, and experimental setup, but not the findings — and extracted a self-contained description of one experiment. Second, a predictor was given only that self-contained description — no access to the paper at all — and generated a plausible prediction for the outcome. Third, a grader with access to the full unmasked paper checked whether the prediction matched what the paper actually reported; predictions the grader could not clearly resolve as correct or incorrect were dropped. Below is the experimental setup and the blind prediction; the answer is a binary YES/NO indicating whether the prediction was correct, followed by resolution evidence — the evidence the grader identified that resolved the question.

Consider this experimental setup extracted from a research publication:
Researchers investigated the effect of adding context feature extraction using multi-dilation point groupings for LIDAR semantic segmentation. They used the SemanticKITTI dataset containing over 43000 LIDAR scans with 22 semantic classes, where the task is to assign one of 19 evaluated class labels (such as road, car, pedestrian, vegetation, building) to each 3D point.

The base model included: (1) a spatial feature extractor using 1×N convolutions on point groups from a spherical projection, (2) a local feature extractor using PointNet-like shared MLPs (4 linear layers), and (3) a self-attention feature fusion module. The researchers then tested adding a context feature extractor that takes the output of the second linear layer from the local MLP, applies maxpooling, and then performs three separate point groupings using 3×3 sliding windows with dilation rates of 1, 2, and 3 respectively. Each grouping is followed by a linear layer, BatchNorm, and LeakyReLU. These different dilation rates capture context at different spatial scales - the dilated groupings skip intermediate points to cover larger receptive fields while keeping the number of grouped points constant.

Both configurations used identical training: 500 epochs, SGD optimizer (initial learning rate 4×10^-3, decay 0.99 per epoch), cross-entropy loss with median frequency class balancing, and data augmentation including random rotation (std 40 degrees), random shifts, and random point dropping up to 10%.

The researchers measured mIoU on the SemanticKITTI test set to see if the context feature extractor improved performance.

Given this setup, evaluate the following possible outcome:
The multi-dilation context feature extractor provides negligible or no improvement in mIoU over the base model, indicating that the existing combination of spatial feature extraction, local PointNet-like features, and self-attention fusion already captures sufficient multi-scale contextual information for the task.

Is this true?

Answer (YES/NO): NO